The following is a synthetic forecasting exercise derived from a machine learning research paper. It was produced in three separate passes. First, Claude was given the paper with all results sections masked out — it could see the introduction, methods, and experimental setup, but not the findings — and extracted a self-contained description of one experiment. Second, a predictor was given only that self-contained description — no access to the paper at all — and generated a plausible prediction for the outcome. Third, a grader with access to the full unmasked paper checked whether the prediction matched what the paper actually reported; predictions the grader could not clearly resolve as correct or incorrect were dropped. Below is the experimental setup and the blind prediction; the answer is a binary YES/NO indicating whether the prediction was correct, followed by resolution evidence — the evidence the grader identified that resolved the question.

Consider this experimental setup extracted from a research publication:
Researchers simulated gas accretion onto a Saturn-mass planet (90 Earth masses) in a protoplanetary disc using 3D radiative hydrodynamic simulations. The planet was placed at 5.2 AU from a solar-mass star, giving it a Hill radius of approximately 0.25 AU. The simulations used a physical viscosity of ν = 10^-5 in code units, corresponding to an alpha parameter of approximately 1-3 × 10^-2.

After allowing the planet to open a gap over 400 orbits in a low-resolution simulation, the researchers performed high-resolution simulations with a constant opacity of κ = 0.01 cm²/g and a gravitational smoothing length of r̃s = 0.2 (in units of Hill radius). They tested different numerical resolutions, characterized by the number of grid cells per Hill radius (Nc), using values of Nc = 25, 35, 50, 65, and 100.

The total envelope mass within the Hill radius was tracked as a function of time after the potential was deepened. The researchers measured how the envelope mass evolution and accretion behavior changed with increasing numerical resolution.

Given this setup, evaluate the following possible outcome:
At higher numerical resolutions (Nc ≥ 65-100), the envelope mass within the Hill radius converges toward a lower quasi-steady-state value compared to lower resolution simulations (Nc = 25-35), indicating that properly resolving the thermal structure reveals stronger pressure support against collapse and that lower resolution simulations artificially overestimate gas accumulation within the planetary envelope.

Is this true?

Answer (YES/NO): NO